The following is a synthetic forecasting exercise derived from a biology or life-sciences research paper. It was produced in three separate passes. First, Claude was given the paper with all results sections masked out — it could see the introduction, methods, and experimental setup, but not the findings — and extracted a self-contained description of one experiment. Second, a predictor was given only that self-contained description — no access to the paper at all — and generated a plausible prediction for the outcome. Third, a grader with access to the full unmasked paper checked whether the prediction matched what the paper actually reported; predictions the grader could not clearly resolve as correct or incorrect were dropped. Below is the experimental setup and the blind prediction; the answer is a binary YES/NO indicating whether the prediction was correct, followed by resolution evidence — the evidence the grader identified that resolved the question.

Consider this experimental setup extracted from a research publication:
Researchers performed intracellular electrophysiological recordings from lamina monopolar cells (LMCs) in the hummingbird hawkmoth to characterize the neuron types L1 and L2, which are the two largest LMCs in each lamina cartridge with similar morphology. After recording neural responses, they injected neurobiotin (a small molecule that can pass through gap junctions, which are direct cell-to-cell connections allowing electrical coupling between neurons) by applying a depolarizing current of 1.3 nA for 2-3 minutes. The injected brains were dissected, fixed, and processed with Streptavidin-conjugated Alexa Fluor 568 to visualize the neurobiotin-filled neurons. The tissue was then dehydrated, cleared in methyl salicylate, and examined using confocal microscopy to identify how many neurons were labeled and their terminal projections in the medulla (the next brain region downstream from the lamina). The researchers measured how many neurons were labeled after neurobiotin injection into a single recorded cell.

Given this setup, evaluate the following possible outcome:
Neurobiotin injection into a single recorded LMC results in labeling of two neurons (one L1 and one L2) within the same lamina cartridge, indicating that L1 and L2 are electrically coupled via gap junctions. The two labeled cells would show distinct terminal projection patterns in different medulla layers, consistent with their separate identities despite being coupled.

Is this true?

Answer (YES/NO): YES